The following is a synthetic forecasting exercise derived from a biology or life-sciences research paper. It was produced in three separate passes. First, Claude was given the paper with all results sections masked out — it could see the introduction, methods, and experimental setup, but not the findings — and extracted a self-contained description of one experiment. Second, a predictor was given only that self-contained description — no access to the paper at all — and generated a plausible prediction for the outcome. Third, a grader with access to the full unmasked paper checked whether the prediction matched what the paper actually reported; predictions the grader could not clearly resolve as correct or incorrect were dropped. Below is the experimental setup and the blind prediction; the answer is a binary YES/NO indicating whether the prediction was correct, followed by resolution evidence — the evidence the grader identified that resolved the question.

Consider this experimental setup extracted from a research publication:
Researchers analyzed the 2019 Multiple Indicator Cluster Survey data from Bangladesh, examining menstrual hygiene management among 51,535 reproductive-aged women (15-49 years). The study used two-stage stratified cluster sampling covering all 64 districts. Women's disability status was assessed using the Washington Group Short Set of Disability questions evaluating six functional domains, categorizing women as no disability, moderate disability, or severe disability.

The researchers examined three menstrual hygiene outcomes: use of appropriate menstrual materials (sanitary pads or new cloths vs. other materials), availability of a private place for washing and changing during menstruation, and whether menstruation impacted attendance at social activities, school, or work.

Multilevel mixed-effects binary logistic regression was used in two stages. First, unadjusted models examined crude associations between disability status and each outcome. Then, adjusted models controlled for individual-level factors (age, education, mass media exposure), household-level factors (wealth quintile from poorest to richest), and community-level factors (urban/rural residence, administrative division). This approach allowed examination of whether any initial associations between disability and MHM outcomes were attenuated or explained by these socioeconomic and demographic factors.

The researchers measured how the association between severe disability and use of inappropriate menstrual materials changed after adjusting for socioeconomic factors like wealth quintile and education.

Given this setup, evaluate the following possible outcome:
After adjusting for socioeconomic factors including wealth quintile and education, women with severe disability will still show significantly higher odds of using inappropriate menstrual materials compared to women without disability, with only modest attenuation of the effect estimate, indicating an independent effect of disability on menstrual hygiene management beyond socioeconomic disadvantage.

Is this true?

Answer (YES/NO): YES